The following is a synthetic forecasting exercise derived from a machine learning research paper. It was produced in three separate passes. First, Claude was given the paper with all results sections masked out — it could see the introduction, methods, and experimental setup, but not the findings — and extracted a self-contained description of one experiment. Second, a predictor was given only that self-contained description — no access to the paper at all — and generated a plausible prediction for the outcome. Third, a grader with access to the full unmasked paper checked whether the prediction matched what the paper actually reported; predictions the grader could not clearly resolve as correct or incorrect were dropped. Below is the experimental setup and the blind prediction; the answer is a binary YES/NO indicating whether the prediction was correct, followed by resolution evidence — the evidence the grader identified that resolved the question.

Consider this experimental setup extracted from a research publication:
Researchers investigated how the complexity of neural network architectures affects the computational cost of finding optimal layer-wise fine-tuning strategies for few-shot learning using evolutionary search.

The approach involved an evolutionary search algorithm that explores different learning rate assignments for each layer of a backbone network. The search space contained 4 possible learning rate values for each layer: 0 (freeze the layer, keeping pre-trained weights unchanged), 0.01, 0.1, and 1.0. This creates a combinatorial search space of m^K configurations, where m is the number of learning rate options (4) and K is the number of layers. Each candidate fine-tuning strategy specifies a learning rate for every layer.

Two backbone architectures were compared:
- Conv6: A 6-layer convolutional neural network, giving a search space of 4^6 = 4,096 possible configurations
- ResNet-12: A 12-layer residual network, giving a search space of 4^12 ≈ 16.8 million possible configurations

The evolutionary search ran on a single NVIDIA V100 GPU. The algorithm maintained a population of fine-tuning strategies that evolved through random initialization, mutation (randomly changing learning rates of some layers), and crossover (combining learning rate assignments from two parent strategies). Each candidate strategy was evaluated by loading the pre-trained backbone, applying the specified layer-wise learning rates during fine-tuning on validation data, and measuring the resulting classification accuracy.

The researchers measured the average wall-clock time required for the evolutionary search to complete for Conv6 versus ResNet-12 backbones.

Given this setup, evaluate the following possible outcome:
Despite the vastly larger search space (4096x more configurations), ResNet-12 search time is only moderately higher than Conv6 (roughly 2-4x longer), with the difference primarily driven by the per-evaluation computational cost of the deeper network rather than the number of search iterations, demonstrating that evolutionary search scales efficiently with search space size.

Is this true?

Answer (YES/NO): YES